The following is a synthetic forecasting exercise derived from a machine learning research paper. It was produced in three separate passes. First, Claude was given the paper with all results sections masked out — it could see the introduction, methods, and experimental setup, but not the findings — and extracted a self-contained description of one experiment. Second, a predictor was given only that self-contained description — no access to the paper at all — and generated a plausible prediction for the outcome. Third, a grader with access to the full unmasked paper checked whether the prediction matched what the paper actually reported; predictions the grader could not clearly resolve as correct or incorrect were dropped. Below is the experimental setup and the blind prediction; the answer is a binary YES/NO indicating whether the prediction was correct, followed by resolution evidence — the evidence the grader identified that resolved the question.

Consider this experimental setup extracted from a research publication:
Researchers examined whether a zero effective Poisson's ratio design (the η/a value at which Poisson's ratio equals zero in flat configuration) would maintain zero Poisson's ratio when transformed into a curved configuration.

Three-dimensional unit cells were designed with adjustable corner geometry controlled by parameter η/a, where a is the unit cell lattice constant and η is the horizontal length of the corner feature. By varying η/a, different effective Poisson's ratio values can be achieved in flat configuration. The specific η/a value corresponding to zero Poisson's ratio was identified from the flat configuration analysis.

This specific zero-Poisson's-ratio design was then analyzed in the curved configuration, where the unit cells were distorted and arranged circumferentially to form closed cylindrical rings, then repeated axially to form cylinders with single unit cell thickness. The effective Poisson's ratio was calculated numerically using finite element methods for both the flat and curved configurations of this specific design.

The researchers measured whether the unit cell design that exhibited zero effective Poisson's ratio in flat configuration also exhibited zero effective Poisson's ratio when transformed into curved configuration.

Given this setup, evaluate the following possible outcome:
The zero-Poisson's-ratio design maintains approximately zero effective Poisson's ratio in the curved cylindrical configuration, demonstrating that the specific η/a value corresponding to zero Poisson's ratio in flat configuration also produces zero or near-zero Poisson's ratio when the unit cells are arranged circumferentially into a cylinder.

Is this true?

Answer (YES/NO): NO